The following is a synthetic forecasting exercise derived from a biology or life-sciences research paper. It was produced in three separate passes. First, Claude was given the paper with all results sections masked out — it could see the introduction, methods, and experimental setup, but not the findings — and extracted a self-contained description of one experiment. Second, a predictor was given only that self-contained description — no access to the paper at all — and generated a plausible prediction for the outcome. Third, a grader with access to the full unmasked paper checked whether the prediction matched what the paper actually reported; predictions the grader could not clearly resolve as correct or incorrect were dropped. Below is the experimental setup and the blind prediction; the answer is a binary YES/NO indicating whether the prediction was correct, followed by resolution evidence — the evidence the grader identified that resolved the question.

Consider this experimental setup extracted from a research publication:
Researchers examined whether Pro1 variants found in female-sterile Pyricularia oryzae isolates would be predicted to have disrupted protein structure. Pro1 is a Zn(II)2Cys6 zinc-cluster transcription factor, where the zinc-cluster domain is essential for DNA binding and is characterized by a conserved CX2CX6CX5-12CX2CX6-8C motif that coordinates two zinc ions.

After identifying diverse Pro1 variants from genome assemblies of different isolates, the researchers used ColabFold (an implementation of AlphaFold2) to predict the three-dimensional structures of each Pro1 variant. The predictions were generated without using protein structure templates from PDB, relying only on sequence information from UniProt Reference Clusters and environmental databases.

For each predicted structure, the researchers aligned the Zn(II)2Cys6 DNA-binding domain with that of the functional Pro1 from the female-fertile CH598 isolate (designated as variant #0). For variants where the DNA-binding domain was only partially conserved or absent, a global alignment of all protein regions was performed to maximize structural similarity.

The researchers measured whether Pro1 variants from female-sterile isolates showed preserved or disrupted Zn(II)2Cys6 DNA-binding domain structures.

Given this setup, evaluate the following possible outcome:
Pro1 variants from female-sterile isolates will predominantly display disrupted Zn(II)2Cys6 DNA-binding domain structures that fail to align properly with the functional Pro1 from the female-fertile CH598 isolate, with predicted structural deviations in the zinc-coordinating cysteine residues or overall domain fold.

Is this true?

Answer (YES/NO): NO